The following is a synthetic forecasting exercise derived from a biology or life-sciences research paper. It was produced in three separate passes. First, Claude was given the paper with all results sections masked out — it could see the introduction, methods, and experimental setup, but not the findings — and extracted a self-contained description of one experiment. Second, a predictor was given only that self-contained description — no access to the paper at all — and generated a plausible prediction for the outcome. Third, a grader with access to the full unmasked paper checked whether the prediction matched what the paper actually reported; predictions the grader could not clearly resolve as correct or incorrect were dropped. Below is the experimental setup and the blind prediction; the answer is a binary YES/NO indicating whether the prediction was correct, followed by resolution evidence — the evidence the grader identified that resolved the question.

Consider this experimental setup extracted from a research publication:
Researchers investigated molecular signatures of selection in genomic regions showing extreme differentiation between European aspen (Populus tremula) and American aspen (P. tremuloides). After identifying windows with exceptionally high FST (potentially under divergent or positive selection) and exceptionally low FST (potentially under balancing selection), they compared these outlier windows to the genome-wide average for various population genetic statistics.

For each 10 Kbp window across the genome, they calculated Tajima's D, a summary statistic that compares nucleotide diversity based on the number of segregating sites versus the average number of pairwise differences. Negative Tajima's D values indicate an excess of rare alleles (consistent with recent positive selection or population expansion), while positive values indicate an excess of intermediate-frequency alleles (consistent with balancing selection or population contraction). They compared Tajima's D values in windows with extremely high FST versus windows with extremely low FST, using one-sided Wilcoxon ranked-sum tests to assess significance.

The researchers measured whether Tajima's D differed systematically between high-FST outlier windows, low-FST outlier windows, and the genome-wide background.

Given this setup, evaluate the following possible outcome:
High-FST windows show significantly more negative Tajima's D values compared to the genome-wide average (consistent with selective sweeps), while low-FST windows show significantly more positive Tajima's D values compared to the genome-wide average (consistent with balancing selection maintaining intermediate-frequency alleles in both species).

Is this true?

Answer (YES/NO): YES